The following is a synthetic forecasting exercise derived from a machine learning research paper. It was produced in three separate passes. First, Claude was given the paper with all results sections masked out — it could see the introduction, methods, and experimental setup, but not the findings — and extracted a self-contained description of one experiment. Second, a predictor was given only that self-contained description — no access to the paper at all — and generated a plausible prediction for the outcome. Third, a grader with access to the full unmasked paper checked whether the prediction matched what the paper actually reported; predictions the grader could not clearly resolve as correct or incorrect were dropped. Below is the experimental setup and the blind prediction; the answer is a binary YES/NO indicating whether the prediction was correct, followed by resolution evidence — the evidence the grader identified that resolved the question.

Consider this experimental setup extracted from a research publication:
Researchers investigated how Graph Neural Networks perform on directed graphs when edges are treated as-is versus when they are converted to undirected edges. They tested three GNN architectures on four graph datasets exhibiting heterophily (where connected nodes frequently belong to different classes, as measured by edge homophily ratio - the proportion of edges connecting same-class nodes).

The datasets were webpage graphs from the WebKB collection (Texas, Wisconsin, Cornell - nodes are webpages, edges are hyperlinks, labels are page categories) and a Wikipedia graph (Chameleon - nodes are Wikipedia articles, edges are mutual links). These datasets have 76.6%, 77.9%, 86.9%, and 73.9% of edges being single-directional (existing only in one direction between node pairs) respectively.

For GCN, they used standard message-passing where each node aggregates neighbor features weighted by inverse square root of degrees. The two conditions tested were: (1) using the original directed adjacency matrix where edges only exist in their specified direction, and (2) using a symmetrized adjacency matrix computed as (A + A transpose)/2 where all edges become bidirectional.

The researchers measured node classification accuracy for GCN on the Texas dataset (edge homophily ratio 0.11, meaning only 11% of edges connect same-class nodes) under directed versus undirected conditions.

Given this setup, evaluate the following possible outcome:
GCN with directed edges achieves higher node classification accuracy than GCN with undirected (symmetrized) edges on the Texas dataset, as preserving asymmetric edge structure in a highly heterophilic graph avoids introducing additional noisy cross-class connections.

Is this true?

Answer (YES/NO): YES